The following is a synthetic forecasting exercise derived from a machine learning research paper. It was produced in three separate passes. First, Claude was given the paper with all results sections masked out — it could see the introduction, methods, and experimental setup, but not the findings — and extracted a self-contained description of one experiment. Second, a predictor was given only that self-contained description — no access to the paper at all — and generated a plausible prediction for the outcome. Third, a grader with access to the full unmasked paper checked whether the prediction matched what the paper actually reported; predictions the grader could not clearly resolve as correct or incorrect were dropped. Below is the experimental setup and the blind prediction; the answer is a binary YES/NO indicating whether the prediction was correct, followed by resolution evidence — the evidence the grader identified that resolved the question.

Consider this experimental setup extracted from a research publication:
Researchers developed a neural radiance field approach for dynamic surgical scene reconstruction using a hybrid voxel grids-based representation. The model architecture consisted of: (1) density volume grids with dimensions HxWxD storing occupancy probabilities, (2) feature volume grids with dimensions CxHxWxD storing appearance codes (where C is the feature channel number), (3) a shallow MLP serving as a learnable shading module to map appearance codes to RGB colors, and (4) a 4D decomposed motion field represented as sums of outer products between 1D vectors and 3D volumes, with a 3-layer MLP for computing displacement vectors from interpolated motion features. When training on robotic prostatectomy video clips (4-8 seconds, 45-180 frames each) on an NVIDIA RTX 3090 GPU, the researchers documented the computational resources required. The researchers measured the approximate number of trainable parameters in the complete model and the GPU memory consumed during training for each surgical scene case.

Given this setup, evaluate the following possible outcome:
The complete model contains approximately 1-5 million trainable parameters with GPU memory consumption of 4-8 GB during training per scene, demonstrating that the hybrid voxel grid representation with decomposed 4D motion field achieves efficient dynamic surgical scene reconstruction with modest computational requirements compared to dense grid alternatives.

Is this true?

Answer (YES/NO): NO